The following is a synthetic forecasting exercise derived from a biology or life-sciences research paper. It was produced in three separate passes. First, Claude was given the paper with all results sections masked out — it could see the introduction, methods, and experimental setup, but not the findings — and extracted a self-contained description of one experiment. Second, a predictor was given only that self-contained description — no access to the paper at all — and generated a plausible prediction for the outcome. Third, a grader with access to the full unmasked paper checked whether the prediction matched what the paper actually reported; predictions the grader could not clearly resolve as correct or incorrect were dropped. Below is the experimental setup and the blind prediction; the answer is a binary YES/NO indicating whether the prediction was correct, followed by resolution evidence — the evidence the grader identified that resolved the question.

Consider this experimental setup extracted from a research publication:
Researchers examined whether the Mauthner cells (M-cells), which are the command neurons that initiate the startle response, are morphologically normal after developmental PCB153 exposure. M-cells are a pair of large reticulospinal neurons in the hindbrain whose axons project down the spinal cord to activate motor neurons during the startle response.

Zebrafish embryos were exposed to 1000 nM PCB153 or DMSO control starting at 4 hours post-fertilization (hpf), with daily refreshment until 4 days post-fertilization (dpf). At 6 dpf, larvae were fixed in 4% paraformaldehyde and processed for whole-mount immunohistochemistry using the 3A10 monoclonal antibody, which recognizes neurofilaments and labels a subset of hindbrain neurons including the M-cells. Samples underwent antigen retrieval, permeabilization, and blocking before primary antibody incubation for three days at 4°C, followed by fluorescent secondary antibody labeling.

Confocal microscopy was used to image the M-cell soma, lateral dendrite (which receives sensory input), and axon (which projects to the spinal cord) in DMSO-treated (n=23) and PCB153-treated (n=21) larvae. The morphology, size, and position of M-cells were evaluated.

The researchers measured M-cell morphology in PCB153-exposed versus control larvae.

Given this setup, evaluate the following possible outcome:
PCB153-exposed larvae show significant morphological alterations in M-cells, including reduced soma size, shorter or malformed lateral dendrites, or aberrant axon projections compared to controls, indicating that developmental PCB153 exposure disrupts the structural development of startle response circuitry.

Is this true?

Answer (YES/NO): NO